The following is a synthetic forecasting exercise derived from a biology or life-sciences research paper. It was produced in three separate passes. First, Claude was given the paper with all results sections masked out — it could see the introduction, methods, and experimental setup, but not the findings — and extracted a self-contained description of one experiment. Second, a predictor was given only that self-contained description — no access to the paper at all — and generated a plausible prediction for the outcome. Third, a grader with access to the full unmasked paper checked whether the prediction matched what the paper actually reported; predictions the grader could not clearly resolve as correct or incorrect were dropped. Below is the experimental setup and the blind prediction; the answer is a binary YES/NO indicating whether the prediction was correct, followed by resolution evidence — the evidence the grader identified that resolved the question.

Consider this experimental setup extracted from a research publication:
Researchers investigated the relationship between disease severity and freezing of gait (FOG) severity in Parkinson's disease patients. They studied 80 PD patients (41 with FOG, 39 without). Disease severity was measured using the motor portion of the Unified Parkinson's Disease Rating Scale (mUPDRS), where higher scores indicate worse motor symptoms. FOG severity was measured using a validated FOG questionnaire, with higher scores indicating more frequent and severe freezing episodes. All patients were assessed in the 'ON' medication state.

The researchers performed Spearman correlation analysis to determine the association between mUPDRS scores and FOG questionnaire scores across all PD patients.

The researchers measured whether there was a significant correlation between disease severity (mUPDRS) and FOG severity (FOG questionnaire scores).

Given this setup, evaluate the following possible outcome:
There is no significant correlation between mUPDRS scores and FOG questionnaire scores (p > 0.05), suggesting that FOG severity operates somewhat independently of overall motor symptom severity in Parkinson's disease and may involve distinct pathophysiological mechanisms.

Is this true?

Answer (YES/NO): NO